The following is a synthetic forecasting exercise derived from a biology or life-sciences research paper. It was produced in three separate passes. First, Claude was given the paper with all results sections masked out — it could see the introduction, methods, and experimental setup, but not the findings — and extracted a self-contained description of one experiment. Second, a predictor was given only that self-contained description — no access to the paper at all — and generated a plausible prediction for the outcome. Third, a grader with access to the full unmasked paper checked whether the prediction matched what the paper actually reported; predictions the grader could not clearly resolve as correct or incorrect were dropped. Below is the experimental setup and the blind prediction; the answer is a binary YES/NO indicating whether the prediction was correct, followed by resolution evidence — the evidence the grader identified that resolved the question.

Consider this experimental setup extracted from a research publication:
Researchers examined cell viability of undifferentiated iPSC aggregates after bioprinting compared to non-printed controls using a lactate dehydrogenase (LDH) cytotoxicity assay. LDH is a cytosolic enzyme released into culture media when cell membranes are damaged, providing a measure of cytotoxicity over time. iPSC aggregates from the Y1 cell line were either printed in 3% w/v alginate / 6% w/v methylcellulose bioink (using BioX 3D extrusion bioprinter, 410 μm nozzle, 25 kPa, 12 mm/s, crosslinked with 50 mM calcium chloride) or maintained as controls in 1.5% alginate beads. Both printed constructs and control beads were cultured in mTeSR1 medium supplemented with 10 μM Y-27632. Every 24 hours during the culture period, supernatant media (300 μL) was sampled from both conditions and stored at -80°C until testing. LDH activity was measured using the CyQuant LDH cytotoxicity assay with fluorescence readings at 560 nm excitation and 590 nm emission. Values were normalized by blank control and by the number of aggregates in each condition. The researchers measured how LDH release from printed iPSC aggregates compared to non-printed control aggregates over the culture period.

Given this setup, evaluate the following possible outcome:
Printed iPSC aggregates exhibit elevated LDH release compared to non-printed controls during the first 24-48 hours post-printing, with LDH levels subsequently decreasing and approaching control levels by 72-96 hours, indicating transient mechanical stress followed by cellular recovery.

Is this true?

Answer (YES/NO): NO